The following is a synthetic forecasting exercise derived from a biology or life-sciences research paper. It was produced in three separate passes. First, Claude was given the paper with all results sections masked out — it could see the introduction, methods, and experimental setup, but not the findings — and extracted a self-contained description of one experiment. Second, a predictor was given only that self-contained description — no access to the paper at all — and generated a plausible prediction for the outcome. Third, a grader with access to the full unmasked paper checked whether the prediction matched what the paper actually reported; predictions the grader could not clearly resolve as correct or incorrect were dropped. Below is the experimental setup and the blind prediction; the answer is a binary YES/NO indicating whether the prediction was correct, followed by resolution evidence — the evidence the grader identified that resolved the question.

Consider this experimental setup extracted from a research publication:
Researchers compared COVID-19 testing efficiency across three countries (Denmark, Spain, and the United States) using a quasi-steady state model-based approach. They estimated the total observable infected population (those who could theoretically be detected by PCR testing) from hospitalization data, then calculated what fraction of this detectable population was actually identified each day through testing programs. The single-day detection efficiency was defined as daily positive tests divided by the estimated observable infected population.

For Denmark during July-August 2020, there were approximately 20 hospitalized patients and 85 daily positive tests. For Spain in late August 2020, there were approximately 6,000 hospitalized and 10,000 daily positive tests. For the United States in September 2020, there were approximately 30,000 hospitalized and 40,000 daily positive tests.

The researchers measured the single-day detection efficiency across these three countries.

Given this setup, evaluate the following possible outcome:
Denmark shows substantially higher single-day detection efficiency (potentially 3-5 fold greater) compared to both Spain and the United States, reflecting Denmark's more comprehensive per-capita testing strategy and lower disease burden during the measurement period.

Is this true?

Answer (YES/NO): NO